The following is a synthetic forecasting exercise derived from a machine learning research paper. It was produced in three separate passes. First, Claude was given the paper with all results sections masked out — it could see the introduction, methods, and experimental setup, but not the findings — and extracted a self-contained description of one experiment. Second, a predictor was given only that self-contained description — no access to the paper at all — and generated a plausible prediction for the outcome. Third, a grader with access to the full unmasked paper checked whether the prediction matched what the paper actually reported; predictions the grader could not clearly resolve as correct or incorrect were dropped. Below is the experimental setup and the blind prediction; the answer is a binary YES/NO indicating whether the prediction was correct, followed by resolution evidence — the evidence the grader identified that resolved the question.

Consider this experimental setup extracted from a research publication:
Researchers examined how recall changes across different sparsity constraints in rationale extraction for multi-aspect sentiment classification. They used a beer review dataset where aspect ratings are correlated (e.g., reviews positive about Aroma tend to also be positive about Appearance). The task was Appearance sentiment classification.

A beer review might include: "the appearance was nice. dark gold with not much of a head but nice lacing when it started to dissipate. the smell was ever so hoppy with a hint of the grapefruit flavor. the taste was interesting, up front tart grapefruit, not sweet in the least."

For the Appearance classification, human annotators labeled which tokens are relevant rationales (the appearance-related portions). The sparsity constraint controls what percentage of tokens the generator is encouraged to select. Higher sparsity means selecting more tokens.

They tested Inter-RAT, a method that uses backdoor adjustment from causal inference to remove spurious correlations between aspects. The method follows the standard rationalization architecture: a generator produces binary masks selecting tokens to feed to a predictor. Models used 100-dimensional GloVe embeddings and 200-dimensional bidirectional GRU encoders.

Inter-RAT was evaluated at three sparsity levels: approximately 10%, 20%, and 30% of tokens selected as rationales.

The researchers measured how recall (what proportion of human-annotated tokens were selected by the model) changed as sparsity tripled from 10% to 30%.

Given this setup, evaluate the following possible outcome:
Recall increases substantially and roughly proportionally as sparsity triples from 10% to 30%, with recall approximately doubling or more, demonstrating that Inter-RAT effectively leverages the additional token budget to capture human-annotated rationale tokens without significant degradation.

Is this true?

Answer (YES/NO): NO